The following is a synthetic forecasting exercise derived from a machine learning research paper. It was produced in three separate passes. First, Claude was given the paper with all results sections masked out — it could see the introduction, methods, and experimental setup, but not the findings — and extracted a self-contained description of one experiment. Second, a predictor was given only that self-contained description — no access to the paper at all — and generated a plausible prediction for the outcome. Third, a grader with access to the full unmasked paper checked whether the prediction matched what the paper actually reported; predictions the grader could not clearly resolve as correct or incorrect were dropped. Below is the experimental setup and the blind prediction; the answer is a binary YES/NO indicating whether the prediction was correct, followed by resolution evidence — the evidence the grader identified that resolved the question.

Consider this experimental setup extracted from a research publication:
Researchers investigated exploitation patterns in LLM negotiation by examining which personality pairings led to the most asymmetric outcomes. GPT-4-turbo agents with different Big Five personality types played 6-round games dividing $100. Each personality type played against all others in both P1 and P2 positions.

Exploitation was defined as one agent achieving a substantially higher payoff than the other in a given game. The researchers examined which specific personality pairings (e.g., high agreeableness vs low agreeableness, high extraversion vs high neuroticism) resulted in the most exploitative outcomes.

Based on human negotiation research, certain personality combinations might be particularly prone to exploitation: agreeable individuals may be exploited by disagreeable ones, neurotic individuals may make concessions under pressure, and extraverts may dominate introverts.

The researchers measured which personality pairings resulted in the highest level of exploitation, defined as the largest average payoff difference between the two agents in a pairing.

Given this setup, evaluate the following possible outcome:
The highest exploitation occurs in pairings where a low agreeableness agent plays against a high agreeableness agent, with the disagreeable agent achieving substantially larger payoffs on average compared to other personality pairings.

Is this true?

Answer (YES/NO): YES